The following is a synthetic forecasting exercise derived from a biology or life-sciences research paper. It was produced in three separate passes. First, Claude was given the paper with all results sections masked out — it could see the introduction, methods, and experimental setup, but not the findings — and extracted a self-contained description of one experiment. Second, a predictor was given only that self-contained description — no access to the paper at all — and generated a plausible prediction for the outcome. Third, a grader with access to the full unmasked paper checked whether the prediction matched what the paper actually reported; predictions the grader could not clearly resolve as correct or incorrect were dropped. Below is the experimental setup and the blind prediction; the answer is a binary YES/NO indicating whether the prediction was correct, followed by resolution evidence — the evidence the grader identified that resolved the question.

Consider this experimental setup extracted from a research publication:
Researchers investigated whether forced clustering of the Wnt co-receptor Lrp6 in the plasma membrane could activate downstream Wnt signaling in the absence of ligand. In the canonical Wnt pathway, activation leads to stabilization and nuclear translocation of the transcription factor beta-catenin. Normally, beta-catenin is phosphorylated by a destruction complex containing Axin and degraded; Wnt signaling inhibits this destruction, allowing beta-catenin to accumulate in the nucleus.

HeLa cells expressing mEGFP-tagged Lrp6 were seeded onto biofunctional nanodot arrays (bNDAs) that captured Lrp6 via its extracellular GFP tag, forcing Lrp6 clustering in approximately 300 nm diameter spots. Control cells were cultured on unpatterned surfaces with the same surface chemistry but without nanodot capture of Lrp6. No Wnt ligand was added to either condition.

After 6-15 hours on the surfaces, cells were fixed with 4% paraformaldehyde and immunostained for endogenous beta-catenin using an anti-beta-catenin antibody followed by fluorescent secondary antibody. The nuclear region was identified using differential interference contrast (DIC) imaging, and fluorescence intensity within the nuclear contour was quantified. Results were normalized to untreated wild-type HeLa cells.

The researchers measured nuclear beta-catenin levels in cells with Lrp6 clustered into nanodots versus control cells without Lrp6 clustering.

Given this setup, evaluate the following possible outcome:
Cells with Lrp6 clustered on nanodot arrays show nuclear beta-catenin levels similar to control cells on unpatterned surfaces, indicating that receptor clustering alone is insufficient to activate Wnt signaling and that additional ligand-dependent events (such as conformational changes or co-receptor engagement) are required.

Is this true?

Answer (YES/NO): YES